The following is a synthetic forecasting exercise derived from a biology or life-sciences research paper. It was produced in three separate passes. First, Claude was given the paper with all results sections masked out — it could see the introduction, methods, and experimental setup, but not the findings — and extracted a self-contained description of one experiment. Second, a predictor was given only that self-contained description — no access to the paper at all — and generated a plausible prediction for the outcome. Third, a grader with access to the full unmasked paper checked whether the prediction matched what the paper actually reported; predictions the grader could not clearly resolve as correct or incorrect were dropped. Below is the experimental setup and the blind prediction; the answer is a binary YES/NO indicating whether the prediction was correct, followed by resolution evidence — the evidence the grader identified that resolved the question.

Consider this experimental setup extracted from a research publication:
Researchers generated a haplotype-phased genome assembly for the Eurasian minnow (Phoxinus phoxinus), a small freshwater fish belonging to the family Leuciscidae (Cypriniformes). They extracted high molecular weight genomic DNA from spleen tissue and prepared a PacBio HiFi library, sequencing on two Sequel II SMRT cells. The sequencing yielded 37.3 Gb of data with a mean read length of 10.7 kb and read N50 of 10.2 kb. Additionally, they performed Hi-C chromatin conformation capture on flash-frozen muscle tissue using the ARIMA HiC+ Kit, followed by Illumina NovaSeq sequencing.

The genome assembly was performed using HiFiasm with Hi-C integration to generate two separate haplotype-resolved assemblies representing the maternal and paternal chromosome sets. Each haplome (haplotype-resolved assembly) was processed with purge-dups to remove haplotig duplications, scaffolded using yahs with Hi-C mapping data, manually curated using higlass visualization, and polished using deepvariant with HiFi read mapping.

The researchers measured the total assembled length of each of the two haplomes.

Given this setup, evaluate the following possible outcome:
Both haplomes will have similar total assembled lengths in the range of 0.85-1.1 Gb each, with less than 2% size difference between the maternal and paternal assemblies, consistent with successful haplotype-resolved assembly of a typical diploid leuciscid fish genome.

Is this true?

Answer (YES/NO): YES